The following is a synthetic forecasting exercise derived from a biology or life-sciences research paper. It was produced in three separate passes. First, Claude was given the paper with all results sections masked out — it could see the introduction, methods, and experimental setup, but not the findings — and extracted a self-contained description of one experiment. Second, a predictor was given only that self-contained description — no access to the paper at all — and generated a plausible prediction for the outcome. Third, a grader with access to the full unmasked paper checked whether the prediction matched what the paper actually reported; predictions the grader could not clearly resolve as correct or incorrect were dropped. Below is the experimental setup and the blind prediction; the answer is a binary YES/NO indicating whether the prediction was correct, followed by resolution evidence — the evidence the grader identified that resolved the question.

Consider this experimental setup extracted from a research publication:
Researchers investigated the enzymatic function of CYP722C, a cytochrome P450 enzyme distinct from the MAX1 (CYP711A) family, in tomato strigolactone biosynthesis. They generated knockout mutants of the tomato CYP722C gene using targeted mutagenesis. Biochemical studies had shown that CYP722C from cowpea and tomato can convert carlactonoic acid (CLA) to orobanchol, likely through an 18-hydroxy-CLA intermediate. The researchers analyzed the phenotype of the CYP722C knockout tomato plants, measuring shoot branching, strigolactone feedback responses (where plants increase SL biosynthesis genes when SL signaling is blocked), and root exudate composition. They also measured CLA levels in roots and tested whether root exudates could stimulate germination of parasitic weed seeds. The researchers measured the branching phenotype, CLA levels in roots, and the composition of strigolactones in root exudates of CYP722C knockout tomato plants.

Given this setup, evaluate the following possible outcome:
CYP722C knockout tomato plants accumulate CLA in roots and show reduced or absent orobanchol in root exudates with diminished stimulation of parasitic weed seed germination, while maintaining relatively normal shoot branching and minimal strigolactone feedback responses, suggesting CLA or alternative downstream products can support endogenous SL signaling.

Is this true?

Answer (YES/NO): YES